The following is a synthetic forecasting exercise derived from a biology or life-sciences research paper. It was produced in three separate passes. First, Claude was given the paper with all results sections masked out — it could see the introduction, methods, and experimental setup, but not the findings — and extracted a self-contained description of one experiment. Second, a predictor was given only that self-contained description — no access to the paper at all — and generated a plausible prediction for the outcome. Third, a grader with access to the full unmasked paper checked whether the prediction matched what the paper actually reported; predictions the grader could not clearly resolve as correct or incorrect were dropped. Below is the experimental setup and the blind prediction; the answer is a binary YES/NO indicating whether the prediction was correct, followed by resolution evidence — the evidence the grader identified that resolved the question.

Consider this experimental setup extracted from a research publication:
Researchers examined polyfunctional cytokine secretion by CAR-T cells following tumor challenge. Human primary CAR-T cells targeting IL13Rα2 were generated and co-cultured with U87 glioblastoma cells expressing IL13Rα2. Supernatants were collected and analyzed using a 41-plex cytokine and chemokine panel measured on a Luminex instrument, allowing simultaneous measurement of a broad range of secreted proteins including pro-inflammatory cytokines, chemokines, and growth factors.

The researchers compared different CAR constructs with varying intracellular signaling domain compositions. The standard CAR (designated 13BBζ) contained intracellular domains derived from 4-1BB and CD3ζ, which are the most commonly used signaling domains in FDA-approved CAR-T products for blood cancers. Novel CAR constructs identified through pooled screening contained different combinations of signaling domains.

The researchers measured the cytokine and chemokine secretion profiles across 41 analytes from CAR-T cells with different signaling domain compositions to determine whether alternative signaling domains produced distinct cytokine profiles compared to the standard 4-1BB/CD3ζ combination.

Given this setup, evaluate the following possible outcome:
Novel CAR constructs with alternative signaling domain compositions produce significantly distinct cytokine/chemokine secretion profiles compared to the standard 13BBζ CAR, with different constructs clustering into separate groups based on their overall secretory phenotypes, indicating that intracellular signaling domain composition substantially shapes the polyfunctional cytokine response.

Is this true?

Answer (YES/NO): NO